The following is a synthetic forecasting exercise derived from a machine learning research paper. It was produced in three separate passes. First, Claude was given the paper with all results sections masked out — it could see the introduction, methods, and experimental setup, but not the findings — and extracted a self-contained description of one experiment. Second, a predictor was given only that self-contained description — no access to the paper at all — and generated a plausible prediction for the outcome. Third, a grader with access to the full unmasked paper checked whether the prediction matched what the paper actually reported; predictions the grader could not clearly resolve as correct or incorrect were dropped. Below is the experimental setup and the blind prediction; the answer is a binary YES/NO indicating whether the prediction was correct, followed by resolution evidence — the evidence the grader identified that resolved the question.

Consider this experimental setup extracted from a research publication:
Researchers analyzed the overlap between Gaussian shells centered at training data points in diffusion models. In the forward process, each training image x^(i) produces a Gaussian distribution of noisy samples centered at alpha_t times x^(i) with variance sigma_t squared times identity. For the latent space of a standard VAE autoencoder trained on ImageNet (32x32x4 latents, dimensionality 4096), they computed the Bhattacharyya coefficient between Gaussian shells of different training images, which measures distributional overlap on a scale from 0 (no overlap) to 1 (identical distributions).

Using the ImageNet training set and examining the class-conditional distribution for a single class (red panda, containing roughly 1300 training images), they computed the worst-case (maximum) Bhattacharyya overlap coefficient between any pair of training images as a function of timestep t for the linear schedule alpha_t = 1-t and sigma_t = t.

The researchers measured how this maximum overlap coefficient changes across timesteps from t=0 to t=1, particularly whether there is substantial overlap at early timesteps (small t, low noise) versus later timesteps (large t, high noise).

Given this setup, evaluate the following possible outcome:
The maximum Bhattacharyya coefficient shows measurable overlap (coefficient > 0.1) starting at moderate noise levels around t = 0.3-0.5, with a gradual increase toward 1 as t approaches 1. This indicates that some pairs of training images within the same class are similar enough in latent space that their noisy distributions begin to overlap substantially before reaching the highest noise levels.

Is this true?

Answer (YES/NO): NO